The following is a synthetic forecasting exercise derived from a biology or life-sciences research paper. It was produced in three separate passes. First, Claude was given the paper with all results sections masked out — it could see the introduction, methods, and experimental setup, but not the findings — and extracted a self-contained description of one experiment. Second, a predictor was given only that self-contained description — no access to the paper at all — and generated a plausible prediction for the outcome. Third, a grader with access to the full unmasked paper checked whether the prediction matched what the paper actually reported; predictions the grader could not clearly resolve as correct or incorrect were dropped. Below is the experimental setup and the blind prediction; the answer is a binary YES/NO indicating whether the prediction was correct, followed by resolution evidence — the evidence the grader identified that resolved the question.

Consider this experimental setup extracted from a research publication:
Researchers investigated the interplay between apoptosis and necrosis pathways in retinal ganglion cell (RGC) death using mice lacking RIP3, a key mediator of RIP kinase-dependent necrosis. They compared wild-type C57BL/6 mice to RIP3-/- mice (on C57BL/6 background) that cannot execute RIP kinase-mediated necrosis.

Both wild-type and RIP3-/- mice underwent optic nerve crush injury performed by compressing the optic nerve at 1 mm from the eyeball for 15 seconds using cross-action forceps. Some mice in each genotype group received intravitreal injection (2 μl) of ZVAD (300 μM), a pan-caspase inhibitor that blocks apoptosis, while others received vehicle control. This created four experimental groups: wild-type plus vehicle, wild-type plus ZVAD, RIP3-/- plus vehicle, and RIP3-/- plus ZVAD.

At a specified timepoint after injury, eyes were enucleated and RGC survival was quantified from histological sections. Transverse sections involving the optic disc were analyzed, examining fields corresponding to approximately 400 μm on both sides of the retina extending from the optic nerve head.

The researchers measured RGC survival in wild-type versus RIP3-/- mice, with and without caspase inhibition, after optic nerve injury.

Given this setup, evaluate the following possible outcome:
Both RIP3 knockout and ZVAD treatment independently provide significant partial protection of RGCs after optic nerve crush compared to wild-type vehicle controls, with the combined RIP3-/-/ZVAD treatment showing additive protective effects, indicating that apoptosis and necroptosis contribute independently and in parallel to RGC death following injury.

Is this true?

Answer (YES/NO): NO